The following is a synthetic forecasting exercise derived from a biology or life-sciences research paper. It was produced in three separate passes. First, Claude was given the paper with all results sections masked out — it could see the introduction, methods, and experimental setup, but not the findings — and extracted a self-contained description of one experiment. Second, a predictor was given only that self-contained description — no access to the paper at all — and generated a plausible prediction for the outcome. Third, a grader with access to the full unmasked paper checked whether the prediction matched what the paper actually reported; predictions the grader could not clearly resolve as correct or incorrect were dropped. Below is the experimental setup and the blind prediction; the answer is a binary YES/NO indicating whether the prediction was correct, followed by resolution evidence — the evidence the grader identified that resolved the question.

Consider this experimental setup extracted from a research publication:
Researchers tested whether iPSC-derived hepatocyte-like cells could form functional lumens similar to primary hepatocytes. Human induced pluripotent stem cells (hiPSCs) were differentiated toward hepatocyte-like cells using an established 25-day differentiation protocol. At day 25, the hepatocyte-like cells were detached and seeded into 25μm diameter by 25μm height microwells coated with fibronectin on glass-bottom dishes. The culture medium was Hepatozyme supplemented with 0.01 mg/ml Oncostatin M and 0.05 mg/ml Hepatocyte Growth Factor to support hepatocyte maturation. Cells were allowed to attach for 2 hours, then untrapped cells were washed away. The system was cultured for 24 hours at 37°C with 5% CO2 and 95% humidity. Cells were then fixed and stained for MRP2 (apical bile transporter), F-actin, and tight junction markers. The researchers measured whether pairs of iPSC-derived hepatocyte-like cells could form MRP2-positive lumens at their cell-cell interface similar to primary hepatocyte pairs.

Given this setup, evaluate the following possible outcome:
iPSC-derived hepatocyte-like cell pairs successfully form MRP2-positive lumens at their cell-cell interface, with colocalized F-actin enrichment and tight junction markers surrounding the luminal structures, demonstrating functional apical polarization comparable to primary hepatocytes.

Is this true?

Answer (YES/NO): YES